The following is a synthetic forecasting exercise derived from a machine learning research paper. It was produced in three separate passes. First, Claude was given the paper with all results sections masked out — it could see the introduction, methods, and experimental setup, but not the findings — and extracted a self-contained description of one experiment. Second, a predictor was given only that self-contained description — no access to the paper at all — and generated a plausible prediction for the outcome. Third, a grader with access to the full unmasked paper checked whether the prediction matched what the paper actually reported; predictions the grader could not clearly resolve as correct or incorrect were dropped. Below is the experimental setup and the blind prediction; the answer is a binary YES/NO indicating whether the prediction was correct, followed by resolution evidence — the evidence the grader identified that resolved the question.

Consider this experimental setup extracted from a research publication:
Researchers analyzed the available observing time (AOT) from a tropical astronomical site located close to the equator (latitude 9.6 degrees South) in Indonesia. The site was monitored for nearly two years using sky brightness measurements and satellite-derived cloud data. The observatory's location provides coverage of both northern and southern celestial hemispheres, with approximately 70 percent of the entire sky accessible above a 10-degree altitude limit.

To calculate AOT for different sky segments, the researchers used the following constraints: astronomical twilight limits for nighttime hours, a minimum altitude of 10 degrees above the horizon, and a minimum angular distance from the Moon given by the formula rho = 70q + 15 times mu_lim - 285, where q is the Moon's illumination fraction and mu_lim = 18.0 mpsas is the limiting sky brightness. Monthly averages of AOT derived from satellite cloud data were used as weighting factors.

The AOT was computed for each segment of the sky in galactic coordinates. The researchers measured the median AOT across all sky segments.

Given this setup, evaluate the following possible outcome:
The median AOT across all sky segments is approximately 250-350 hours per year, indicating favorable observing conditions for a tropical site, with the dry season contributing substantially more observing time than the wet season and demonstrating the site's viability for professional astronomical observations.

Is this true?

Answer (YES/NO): NO